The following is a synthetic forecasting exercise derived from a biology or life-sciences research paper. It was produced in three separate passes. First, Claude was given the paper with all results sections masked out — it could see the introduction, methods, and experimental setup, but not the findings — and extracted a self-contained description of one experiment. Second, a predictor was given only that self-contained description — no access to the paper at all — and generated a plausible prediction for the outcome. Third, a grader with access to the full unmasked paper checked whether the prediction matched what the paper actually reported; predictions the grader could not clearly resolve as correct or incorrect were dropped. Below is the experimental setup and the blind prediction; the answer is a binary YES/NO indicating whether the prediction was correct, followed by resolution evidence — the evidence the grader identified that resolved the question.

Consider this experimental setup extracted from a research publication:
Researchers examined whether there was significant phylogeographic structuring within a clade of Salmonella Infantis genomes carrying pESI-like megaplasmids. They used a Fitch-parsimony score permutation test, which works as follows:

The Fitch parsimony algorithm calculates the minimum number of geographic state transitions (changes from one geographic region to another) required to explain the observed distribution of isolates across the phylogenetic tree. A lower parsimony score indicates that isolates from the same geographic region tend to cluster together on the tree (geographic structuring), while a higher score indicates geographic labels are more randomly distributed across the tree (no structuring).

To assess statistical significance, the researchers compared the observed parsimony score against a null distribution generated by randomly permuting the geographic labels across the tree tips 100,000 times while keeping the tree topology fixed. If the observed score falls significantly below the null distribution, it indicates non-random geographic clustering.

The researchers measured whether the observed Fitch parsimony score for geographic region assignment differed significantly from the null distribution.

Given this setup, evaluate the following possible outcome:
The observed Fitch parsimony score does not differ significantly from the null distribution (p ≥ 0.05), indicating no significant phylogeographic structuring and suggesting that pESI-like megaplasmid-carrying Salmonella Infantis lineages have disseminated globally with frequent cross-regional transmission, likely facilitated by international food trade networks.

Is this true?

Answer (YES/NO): NO